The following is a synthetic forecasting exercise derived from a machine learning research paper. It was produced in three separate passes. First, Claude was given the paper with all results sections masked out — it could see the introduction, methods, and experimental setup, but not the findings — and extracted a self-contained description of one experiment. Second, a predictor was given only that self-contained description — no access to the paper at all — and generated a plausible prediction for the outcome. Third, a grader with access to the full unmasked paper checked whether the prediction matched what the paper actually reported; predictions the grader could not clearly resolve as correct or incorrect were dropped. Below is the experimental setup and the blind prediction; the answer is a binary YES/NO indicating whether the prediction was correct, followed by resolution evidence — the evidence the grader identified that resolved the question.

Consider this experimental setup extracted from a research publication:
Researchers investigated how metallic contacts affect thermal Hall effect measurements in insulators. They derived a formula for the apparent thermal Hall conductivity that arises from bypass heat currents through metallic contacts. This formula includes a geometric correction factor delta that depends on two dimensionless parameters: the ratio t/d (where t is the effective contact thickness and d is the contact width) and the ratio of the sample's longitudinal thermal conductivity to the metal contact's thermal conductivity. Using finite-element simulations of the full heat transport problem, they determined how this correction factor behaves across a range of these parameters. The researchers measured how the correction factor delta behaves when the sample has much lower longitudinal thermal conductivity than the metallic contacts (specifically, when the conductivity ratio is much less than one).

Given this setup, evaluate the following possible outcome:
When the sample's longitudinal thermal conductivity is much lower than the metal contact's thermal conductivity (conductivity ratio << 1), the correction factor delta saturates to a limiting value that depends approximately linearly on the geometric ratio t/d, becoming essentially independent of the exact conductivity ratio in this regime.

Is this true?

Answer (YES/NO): NO